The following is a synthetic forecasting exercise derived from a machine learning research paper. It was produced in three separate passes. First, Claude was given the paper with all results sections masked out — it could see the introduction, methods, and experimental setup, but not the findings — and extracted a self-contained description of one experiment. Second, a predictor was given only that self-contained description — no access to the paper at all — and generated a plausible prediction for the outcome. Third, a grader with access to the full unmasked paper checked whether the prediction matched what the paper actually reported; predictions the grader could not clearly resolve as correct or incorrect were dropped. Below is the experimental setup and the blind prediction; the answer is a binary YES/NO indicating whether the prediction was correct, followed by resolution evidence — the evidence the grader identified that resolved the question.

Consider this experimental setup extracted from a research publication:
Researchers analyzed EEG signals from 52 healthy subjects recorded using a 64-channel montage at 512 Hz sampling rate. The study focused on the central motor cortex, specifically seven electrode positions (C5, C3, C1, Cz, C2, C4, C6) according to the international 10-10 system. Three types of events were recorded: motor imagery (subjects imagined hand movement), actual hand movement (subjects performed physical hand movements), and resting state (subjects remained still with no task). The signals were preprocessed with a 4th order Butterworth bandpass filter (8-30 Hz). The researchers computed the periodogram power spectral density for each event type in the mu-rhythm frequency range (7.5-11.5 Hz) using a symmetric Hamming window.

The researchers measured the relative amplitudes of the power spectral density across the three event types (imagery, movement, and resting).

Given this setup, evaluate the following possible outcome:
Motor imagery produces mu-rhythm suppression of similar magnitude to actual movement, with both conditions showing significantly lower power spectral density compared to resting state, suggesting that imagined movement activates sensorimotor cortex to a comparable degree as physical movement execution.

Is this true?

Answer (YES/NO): NO